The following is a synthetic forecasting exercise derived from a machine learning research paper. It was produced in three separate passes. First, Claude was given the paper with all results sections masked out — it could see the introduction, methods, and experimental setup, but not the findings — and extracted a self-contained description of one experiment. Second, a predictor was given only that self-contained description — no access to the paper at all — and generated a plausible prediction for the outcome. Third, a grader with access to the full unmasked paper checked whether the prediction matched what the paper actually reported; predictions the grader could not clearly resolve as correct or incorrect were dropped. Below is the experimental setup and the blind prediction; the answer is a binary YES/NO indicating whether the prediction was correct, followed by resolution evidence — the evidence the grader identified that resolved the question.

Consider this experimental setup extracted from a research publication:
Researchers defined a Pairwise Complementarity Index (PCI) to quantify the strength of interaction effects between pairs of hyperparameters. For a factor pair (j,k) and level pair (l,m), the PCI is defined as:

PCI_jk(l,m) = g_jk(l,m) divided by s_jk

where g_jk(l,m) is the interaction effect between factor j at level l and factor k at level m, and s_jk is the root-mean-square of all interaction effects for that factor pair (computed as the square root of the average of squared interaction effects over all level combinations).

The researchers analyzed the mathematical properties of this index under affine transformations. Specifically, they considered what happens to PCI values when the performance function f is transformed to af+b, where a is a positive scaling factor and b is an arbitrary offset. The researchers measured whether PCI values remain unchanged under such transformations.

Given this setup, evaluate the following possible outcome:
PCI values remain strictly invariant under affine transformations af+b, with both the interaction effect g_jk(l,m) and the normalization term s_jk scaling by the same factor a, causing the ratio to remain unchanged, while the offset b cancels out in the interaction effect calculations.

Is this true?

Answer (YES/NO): YES